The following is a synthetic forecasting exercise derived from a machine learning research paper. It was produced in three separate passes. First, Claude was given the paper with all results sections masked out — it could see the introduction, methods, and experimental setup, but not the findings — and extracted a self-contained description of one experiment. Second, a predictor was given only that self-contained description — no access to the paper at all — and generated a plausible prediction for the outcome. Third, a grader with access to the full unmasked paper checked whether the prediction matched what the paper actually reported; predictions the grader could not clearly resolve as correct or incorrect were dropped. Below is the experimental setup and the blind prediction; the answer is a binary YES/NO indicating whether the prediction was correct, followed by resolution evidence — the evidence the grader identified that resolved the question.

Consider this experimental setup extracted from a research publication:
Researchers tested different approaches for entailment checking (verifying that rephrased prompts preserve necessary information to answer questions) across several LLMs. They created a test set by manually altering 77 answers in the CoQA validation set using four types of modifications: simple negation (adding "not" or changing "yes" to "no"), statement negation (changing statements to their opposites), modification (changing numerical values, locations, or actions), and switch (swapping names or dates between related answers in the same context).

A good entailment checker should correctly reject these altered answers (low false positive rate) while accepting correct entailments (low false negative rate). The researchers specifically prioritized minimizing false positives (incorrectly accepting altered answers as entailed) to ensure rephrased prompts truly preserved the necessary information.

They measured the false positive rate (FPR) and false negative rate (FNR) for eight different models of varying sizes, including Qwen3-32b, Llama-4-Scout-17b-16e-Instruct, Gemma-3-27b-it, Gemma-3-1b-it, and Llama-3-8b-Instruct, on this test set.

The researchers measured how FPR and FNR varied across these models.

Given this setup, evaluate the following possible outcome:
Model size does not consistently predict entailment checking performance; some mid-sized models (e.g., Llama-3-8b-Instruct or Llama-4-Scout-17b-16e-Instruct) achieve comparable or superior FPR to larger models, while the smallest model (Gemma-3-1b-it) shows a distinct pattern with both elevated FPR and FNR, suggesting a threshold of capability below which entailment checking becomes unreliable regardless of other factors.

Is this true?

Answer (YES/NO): NO